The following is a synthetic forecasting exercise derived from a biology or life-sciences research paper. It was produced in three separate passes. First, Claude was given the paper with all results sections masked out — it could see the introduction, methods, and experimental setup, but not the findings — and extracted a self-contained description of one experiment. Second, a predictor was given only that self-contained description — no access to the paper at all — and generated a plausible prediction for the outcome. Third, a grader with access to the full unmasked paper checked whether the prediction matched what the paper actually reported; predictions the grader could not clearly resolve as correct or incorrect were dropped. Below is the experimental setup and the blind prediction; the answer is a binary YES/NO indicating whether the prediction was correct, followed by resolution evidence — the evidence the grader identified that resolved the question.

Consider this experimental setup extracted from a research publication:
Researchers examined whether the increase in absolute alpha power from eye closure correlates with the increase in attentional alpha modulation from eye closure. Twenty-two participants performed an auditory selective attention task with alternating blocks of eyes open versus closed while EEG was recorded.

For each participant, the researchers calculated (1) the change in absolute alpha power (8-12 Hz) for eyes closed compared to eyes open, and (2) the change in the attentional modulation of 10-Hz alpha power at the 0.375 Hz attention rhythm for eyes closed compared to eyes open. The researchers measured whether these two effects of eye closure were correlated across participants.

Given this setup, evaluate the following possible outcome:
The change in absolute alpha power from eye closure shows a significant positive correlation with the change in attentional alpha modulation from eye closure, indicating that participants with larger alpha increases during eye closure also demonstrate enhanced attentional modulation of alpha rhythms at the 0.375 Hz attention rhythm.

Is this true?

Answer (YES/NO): YES